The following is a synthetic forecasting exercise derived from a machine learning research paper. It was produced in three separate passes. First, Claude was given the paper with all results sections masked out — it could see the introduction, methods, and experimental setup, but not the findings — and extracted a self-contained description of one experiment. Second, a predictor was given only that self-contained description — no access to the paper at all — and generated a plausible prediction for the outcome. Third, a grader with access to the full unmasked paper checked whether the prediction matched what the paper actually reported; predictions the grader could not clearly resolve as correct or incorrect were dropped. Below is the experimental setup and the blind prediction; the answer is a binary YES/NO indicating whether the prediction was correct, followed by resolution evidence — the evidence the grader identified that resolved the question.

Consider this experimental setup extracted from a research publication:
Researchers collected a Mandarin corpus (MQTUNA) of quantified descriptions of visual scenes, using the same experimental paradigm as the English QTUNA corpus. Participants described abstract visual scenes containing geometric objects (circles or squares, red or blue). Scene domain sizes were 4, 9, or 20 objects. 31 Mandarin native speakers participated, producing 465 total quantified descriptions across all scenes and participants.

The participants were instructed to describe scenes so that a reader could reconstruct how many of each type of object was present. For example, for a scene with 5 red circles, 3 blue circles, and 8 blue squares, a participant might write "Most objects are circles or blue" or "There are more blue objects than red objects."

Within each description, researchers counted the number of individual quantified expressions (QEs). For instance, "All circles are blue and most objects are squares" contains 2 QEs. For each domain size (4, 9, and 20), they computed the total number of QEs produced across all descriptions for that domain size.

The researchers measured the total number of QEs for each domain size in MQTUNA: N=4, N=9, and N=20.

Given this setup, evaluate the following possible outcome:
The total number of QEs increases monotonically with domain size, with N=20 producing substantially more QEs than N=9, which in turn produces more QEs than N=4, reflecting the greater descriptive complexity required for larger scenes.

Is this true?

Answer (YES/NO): NO